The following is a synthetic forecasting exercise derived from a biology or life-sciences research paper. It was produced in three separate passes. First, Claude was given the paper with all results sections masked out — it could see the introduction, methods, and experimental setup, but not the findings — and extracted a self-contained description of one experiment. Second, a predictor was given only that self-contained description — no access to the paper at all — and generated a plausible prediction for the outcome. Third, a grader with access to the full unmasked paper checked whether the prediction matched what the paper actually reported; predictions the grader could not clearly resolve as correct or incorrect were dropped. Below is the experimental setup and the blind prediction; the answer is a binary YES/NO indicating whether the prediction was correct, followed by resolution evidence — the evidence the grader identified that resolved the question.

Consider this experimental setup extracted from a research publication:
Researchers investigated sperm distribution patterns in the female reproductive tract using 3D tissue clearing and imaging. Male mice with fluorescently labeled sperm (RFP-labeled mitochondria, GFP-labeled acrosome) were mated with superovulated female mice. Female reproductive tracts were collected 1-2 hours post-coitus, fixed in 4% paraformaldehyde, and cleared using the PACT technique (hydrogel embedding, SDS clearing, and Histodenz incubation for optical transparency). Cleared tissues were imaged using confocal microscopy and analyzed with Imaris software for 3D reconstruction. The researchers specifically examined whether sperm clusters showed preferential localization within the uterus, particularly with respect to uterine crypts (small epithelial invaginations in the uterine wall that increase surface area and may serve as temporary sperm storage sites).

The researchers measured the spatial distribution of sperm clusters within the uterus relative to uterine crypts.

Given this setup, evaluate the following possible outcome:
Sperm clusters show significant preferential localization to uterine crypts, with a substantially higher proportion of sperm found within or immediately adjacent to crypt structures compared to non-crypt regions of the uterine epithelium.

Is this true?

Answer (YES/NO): YES